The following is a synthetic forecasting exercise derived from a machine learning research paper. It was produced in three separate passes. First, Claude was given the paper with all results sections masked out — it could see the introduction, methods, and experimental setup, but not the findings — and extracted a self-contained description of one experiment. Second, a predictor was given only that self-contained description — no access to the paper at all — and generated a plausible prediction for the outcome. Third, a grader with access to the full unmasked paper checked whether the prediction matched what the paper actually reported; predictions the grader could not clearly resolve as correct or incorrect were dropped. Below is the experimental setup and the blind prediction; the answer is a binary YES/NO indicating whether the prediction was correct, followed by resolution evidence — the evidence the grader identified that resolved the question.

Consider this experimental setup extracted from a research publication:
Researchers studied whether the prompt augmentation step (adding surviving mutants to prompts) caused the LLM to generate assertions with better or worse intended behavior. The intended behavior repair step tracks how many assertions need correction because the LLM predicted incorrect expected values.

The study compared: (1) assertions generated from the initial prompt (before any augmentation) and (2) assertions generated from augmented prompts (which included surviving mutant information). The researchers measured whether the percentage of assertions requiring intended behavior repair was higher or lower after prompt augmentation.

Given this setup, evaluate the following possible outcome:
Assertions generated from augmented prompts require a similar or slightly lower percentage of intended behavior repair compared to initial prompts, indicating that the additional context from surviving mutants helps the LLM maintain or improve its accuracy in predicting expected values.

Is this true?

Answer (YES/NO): NO